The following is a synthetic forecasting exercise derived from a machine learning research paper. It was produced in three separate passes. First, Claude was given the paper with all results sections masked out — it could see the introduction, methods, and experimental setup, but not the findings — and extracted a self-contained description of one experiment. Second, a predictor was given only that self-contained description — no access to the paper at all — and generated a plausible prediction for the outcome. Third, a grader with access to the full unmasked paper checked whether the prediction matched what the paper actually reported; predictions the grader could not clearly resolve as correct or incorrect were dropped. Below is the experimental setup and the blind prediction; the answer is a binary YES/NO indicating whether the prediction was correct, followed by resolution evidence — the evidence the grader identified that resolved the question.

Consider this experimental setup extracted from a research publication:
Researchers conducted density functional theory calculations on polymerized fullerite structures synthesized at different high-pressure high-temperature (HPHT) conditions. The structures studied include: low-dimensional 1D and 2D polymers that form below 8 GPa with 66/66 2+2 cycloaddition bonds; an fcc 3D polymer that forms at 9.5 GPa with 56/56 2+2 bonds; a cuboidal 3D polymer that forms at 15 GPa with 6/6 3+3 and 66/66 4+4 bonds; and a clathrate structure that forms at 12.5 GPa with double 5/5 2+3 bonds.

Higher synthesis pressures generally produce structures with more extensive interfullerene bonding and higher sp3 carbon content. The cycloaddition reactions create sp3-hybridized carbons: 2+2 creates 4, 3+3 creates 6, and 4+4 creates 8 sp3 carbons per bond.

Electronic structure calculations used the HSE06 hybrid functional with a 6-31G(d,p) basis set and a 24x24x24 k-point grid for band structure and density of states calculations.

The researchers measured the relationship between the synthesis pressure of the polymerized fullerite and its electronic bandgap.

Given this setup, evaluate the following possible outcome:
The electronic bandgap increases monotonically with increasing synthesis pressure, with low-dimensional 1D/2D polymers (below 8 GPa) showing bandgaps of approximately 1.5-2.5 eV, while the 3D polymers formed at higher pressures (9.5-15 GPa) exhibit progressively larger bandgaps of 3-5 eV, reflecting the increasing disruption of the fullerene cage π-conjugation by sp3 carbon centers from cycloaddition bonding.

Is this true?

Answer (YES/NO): NO